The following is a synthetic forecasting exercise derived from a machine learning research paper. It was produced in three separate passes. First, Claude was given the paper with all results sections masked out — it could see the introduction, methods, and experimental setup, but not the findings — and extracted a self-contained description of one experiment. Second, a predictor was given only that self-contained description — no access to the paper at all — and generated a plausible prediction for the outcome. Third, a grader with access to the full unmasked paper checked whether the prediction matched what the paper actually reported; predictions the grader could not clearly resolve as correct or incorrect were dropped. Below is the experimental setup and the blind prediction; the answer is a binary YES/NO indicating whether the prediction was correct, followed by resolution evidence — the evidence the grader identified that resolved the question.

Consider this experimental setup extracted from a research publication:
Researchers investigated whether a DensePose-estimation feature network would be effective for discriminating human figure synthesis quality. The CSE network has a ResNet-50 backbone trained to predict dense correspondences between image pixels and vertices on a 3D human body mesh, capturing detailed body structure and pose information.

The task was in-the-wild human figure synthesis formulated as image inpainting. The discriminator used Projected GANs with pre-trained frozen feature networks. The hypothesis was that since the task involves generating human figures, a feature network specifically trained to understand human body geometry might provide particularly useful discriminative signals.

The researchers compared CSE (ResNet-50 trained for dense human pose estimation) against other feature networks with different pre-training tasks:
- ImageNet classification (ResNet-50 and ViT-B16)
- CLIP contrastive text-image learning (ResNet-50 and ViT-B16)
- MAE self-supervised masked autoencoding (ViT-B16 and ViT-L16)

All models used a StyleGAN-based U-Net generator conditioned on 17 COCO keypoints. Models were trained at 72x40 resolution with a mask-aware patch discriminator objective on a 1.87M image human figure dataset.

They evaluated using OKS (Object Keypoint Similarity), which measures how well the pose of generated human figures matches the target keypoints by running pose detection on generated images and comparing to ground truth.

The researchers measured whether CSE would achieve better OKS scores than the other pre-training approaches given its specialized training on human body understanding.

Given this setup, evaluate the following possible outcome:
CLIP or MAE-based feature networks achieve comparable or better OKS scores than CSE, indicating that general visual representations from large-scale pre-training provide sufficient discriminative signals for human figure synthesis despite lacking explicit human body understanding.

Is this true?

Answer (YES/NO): YES